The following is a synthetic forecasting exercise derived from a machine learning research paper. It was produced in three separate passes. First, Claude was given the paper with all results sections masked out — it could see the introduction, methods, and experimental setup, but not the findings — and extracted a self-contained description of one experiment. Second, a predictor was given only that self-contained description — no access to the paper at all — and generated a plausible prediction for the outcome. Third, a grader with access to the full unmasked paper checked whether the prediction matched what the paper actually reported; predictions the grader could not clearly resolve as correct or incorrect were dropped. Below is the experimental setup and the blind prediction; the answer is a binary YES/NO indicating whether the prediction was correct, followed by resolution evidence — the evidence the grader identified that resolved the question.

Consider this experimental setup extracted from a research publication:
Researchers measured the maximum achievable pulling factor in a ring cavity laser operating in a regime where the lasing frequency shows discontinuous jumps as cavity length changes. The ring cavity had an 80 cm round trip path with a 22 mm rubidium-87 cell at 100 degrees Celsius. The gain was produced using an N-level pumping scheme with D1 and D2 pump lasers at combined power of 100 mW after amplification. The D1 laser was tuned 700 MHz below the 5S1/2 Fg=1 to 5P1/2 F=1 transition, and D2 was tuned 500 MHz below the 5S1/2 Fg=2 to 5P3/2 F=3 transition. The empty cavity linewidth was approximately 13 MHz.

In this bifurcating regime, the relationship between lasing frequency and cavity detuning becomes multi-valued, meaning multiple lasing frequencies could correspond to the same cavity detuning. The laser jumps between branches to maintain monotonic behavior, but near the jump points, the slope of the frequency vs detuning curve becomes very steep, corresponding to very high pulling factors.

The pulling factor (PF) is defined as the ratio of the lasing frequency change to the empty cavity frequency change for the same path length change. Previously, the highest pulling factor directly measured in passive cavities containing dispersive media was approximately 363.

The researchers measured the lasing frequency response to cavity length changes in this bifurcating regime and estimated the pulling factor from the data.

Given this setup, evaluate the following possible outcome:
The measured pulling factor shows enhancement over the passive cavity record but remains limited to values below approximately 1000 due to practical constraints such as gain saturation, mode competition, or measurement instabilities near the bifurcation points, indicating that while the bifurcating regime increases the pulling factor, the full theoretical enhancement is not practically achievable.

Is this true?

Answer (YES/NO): NO